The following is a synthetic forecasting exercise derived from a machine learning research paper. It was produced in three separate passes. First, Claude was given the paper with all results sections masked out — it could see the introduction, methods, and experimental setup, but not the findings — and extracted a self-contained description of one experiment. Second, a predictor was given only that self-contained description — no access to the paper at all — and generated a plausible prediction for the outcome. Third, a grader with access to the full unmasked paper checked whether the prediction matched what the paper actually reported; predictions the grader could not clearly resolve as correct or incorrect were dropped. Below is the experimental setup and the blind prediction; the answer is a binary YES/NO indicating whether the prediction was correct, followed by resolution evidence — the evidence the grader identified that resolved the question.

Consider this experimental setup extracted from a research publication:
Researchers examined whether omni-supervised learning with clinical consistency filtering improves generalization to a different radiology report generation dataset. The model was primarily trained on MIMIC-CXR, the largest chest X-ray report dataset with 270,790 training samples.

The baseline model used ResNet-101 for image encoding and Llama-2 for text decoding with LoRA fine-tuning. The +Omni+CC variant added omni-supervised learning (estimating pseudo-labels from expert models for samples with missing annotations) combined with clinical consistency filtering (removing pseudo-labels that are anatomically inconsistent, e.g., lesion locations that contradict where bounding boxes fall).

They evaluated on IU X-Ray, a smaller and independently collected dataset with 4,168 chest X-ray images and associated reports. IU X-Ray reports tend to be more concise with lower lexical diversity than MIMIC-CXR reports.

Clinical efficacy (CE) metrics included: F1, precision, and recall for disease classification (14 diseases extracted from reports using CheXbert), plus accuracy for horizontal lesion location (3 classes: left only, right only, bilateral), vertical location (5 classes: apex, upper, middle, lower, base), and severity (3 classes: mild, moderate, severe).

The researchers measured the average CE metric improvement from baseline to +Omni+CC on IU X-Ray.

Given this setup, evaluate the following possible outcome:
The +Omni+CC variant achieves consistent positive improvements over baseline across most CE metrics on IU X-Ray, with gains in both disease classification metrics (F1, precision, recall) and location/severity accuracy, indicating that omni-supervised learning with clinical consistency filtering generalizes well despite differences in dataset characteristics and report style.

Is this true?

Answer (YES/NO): YES